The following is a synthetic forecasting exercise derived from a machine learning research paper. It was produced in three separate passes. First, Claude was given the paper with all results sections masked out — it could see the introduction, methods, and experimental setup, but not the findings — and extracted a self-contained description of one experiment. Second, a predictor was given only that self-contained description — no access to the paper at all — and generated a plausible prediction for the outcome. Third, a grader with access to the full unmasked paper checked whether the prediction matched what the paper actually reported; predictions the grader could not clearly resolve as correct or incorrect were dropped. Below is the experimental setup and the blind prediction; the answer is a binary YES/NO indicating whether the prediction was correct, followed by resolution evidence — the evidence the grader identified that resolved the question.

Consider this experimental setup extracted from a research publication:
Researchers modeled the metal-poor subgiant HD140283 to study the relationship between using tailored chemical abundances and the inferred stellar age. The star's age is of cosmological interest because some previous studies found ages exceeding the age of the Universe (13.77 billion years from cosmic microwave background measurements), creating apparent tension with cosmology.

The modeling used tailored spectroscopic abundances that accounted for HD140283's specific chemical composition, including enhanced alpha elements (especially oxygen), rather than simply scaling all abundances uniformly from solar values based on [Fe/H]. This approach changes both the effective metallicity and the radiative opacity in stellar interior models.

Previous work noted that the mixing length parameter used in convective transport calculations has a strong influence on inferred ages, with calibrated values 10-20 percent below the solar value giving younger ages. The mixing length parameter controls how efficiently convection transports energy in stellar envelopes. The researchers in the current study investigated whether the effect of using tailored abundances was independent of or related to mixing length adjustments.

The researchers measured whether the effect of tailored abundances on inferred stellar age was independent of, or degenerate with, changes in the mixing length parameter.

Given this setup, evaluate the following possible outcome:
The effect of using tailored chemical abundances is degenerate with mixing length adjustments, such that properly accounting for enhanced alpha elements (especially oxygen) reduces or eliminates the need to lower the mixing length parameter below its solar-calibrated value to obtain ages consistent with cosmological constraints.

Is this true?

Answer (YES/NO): YES